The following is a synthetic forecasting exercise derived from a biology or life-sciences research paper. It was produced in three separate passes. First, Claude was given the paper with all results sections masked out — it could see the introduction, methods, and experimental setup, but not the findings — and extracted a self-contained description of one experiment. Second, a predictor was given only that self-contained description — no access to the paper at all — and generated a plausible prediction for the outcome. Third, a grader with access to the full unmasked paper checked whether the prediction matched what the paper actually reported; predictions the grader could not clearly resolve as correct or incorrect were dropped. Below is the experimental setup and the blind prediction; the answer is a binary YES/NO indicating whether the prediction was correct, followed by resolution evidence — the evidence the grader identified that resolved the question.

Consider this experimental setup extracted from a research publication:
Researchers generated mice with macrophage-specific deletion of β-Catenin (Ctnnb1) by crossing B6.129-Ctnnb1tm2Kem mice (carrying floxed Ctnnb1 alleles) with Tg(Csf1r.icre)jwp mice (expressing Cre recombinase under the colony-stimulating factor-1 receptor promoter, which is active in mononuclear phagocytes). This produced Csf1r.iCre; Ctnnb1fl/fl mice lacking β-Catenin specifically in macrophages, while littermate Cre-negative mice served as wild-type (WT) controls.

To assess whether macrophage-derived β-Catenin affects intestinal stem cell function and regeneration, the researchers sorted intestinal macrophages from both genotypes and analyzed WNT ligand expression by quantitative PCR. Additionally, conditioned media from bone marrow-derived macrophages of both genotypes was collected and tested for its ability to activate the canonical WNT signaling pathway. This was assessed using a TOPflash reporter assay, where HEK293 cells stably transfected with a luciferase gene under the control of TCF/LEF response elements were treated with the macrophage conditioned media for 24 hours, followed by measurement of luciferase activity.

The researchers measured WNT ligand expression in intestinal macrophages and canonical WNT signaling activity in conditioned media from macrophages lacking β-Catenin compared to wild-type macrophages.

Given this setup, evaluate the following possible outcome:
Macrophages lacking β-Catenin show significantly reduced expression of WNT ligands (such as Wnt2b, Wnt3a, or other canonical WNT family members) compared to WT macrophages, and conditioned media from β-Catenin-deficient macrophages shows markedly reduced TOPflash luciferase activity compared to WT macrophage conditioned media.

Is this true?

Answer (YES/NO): NO